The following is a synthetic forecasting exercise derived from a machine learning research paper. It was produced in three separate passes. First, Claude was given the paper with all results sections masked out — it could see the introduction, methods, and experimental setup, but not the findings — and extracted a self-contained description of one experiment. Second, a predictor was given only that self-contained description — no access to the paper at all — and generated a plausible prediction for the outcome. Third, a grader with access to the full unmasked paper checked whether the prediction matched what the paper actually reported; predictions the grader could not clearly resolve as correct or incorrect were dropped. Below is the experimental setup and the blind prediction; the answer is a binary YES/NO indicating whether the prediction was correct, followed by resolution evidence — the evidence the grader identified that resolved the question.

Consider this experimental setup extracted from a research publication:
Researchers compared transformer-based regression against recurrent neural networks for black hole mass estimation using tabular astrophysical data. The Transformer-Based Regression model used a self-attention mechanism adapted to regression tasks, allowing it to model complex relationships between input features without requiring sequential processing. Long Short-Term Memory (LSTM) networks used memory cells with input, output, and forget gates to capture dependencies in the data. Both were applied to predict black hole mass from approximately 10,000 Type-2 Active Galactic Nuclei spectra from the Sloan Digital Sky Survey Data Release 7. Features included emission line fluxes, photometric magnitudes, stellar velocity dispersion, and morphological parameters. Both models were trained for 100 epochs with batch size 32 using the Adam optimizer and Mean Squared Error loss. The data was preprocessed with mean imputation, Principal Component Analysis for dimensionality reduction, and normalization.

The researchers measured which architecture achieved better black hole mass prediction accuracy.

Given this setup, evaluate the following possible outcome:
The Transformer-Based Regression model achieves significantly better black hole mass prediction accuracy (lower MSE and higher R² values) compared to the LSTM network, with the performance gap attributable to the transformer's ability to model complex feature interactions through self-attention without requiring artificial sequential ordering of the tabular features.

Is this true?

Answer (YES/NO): NO